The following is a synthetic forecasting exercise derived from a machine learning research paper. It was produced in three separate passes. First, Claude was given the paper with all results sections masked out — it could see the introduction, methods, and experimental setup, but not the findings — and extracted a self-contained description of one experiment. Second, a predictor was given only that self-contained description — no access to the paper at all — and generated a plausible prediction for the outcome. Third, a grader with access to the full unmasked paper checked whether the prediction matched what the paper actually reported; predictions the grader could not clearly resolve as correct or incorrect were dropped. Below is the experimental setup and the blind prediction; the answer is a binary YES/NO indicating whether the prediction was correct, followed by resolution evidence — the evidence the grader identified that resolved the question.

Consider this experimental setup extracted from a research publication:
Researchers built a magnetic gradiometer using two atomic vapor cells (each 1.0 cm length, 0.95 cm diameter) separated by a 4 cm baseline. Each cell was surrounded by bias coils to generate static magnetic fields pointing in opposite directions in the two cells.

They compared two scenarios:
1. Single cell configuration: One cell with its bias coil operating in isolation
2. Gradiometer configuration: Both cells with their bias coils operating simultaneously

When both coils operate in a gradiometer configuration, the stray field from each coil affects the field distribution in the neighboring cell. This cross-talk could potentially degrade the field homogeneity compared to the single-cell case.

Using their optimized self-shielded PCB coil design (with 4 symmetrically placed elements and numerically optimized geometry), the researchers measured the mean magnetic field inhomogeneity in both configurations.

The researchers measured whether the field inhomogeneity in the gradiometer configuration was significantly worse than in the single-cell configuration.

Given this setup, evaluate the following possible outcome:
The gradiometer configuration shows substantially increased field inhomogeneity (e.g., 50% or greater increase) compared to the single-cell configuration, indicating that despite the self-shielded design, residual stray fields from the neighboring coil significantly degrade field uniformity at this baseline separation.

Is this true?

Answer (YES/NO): NO